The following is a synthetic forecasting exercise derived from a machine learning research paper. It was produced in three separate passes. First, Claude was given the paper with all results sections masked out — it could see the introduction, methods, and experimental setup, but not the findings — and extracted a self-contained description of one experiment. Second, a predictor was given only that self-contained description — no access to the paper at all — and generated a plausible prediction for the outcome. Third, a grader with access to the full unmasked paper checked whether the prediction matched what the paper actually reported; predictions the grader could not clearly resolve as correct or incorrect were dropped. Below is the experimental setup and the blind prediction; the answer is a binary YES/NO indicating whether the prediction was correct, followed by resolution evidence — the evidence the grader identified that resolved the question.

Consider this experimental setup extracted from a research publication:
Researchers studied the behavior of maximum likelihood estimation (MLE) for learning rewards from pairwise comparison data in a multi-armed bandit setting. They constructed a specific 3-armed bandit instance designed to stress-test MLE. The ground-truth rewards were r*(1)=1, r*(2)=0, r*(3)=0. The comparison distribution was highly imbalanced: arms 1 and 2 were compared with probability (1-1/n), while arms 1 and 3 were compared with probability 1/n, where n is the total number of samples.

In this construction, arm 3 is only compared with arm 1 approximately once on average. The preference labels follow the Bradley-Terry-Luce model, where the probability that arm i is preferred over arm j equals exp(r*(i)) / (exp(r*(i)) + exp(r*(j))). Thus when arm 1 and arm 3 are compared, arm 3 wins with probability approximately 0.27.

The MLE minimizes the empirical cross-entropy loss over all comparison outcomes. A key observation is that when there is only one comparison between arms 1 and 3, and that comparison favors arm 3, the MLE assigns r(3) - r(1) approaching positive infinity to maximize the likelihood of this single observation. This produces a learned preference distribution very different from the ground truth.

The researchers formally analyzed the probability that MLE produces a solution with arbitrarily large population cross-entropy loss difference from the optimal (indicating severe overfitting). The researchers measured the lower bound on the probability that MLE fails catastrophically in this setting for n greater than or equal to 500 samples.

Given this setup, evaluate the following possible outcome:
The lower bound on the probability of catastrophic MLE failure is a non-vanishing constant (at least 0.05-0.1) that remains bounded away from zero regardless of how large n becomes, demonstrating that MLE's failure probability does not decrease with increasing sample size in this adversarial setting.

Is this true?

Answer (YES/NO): YES